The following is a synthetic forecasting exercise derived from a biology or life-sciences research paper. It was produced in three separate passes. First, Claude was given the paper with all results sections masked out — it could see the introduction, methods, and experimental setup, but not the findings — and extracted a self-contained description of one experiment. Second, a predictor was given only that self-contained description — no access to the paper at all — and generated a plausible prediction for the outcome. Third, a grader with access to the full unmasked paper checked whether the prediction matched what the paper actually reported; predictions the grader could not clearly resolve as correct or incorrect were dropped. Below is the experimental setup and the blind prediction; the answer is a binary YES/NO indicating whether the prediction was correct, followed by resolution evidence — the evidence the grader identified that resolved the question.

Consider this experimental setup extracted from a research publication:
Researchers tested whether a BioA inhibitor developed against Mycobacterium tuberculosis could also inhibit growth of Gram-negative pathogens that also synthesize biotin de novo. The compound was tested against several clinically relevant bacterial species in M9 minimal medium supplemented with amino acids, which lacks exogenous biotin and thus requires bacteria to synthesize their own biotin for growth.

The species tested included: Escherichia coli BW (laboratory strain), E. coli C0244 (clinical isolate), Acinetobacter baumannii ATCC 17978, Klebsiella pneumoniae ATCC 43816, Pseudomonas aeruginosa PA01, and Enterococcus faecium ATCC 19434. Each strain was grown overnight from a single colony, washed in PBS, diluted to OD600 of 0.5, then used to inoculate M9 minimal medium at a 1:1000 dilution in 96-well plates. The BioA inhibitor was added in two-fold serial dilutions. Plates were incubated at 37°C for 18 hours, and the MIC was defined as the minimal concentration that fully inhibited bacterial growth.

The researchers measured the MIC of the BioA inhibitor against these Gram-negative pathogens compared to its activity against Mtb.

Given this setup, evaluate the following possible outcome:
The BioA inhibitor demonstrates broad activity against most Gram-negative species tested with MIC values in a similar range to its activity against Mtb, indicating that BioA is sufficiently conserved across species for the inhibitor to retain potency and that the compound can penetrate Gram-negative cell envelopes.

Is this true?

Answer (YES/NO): NO